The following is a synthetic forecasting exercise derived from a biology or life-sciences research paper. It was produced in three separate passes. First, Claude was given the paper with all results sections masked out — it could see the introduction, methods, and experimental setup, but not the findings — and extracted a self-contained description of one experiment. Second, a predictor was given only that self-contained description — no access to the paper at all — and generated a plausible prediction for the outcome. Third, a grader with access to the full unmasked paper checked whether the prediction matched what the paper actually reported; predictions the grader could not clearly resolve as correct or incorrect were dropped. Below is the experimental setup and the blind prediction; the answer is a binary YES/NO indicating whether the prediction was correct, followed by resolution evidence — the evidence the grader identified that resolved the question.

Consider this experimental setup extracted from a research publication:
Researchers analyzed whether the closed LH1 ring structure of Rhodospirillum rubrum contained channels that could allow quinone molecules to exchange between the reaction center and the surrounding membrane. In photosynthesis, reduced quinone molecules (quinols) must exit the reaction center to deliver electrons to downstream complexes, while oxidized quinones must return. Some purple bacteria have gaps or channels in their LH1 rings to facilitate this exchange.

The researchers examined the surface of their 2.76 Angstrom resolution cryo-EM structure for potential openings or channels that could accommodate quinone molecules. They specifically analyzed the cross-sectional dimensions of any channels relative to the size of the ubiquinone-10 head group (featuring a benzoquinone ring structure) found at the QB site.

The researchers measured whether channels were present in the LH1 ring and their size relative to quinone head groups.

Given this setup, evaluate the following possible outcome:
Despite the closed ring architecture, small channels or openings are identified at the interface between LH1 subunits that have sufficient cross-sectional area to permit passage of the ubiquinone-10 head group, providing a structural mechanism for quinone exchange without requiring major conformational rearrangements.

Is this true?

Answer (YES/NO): YES